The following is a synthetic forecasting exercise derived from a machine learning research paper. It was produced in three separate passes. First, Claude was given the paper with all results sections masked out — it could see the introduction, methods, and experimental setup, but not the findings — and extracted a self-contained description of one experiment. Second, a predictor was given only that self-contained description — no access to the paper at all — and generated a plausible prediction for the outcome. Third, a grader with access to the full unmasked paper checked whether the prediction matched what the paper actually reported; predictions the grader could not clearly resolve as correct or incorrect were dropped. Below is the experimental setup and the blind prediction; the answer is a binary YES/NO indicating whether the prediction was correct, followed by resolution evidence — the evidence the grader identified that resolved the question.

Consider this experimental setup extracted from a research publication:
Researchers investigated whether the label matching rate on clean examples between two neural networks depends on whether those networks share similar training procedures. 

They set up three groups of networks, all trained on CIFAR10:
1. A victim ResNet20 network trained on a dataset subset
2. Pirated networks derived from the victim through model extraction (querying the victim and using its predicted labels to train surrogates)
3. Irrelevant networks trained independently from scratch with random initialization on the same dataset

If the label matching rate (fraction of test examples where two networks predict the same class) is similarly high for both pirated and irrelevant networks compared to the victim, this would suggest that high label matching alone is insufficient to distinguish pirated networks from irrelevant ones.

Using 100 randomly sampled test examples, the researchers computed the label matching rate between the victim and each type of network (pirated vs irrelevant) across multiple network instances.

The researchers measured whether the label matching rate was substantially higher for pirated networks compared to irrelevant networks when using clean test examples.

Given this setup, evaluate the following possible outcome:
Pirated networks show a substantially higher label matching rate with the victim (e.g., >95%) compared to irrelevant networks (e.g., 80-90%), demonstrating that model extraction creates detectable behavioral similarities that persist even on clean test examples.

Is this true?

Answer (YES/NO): NO